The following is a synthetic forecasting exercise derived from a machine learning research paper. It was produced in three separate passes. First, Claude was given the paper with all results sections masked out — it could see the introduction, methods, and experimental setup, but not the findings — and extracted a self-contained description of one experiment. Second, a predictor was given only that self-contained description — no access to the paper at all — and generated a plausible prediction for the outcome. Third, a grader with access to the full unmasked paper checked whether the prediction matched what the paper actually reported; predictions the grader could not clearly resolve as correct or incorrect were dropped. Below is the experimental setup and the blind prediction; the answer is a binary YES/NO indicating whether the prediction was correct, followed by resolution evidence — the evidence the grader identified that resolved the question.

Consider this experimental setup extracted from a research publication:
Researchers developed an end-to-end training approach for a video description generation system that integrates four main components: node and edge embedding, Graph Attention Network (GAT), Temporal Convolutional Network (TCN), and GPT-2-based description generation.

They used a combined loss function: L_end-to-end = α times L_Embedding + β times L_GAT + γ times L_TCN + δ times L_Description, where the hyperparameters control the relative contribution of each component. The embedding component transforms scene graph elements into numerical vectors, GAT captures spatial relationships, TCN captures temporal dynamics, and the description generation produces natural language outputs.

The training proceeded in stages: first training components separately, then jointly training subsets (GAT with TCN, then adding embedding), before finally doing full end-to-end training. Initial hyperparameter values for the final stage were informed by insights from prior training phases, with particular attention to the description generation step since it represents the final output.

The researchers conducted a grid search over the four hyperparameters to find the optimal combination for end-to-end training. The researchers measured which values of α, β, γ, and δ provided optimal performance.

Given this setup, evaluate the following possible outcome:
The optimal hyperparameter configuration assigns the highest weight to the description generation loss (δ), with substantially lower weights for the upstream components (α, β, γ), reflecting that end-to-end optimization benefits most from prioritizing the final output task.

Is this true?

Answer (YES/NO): NO